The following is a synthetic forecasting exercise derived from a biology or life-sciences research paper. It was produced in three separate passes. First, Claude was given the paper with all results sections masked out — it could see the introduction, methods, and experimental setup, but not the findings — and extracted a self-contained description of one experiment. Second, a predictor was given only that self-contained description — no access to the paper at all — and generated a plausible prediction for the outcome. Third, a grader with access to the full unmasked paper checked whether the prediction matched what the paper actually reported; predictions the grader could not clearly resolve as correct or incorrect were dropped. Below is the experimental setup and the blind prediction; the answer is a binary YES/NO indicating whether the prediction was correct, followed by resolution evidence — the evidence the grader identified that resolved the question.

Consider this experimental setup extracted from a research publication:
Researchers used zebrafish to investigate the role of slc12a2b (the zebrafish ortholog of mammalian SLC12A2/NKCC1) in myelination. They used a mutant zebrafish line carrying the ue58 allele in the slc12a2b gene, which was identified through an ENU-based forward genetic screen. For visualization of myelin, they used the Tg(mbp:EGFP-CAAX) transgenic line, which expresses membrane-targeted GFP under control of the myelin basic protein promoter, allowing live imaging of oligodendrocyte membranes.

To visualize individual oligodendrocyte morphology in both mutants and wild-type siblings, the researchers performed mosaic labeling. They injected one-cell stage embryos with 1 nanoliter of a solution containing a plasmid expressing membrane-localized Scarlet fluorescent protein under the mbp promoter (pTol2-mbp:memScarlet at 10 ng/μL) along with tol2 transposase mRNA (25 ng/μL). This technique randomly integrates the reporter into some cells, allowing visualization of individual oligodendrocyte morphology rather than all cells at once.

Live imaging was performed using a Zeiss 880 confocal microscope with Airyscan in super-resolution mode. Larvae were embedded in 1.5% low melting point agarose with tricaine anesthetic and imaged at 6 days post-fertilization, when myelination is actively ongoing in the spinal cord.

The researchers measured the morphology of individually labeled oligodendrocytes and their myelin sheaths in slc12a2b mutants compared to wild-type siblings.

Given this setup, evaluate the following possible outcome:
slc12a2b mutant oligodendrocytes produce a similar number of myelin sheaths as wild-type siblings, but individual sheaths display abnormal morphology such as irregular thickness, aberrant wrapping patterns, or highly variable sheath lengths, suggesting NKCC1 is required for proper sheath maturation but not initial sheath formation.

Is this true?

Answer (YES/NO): YES